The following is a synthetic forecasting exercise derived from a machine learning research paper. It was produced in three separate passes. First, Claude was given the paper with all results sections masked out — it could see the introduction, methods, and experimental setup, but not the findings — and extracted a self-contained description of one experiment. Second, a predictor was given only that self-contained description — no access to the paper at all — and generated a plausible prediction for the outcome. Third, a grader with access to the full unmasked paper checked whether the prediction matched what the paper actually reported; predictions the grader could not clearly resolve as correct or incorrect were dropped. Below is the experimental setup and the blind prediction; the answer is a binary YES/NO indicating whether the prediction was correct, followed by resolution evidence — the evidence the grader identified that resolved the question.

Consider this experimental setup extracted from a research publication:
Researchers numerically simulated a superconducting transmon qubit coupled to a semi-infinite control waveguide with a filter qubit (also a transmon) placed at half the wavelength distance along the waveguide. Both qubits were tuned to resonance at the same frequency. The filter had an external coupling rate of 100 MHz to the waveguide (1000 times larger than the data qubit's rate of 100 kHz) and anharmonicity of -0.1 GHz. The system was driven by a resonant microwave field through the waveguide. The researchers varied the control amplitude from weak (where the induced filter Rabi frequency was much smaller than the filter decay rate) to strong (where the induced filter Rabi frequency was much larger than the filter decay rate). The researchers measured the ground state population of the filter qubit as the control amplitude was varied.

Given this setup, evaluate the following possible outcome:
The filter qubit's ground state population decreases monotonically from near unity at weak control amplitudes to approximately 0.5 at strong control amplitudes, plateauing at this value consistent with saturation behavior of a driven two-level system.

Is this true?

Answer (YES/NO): NO